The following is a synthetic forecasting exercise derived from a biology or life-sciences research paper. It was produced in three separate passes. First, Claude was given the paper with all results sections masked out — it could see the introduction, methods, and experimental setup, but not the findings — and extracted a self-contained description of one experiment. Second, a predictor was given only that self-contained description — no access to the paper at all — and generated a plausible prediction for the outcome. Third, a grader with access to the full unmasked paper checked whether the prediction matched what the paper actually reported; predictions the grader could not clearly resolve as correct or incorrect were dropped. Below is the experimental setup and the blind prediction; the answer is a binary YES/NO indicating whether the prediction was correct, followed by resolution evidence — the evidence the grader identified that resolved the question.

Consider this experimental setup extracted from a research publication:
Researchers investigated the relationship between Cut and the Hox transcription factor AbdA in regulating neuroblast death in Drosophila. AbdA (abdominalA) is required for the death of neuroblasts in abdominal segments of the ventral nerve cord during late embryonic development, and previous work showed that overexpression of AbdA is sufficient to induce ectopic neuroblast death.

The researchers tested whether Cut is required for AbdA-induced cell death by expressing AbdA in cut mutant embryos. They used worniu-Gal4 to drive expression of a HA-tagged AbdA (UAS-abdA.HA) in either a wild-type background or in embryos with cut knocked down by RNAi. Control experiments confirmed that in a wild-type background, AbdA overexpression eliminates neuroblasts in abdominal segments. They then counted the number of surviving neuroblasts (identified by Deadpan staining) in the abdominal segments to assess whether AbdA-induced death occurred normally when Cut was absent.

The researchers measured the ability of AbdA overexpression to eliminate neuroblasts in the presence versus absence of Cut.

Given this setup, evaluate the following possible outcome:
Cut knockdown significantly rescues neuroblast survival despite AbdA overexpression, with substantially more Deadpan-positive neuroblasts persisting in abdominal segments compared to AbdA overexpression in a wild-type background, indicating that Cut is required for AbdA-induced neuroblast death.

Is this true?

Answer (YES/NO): YES